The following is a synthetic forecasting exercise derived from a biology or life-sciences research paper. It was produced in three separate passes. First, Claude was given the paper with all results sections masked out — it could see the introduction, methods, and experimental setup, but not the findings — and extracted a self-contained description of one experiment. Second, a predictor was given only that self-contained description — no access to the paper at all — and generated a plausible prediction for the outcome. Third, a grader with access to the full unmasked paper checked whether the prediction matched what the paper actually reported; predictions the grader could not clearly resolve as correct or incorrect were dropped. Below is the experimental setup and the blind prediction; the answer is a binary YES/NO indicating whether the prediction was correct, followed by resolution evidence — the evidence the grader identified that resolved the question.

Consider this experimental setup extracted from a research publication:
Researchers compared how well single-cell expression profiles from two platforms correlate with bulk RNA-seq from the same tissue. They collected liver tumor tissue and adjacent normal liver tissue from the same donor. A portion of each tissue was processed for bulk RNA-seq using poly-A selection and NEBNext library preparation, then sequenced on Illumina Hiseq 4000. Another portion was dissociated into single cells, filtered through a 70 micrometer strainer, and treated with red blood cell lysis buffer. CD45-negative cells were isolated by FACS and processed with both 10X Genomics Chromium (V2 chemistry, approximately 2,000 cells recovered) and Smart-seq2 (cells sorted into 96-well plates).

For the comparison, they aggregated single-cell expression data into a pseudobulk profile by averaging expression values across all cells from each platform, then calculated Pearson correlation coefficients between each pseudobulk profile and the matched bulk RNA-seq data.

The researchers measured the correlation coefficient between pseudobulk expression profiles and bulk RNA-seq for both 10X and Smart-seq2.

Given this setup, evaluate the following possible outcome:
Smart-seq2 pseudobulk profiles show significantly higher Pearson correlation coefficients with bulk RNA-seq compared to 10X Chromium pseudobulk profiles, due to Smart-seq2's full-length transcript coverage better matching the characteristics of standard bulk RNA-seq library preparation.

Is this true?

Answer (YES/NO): YES